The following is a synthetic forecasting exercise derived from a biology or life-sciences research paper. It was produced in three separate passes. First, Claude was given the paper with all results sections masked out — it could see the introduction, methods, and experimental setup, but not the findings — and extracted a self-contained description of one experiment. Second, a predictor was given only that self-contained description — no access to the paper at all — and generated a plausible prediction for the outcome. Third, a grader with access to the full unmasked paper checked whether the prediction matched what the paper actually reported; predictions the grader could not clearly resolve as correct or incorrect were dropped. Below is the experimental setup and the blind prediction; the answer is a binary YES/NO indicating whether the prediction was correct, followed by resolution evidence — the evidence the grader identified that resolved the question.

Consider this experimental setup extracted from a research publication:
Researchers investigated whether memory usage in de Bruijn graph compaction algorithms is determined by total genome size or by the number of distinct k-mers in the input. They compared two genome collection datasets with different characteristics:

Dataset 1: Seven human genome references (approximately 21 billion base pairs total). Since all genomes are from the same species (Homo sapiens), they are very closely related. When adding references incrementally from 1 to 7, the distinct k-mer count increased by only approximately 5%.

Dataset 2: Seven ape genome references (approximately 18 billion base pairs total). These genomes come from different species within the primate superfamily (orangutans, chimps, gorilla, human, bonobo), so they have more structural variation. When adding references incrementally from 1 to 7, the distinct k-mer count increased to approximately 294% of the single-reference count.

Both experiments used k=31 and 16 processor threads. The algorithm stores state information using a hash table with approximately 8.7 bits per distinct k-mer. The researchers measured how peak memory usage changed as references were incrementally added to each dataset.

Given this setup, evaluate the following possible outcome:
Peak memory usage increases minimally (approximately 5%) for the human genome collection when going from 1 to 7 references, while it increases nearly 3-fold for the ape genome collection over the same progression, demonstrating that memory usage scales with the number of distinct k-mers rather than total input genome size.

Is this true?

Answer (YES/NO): YES